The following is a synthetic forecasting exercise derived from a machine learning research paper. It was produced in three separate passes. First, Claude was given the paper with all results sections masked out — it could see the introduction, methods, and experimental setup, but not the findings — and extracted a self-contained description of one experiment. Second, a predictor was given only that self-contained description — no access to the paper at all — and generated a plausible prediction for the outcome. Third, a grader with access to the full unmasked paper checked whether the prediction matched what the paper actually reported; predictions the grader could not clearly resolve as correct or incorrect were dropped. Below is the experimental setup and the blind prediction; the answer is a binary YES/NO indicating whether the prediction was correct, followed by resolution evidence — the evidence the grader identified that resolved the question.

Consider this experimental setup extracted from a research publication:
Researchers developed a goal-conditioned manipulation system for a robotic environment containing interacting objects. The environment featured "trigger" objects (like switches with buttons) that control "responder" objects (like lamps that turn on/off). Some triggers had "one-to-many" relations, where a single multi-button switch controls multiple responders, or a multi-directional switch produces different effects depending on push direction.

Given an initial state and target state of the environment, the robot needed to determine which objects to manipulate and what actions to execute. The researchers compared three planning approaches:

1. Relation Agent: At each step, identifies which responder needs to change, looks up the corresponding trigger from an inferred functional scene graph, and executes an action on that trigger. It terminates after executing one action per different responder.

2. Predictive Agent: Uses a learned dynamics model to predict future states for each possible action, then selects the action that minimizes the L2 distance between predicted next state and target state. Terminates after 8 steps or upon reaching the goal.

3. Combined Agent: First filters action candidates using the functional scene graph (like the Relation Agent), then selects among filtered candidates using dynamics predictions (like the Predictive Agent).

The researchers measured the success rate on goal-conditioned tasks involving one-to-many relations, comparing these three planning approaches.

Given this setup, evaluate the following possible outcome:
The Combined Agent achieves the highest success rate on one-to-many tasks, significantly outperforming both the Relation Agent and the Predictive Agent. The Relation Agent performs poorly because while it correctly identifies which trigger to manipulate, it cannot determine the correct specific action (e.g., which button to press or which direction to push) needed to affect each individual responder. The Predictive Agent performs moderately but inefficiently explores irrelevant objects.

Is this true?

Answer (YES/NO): NO